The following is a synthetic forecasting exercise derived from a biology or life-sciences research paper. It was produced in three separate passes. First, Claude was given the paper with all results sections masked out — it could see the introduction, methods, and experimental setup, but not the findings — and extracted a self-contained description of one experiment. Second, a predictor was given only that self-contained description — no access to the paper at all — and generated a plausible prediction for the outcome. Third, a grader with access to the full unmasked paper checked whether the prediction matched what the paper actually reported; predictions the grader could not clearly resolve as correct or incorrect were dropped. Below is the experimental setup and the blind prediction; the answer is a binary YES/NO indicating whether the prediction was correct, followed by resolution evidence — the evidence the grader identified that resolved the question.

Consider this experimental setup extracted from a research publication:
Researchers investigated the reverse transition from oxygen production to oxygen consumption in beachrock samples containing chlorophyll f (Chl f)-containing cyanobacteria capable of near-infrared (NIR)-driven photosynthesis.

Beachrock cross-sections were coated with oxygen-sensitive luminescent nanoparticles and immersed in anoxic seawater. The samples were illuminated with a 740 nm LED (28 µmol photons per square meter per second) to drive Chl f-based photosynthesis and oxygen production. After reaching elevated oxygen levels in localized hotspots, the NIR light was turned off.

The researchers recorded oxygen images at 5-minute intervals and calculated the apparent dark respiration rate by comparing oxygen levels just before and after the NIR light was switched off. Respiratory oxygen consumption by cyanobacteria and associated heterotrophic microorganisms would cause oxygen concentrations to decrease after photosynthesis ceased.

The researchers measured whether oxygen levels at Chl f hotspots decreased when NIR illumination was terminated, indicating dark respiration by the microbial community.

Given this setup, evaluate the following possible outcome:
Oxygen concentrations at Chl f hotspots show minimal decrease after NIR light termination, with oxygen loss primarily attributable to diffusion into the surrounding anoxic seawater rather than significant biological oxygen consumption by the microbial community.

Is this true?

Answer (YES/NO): NO